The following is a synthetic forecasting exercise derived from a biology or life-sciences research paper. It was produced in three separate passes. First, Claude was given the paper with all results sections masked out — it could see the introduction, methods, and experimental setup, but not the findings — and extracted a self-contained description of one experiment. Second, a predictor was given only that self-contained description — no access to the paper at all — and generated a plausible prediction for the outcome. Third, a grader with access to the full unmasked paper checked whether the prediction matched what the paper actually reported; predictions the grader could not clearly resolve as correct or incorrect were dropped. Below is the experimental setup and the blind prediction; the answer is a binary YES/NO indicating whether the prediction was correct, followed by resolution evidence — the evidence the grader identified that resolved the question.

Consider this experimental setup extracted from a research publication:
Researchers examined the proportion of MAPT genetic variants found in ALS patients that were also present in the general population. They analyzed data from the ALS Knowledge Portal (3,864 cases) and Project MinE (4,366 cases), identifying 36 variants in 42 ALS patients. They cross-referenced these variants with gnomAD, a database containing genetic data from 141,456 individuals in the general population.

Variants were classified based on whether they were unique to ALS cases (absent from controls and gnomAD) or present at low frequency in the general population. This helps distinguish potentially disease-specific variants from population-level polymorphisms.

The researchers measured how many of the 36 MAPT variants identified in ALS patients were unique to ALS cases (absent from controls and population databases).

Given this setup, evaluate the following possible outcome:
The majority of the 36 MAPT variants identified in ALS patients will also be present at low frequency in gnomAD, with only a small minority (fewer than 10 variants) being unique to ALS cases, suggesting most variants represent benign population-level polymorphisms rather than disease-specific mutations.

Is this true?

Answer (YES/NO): NO